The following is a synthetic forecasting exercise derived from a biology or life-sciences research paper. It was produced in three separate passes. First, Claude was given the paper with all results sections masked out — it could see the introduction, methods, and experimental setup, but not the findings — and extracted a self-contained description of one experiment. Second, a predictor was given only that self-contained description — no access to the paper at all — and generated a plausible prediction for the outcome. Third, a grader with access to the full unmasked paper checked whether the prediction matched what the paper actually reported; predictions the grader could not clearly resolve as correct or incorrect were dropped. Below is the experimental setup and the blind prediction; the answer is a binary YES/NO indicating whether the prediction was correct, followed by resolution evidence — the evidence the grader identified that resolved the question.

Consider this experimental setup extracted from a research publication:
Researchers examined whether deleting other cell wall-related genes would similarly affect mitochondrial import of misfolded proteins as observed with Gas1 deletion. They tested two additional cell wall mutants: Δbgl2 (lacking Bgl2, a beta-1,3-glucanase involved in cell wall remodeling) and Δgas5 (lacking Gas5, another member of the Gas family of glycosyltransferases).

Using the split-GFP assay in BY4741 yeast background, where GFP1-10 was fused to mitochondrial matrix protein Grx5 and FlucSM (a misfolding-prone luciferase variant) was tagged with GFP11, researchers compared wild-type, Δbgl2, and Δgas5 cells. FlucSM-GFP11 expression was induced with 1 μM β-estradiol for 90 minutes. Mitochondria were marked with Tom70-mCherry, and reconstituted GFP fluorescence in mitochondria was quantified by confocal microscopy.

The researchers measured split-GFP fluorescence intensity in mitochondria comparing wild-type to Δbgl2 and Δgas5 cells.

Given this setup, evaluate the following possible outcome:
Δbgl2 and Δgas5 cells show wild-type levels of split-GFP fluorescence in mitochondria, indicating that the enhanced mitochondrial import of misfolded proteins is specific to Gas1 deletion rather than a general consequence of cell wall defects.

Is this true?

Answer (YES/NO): NO